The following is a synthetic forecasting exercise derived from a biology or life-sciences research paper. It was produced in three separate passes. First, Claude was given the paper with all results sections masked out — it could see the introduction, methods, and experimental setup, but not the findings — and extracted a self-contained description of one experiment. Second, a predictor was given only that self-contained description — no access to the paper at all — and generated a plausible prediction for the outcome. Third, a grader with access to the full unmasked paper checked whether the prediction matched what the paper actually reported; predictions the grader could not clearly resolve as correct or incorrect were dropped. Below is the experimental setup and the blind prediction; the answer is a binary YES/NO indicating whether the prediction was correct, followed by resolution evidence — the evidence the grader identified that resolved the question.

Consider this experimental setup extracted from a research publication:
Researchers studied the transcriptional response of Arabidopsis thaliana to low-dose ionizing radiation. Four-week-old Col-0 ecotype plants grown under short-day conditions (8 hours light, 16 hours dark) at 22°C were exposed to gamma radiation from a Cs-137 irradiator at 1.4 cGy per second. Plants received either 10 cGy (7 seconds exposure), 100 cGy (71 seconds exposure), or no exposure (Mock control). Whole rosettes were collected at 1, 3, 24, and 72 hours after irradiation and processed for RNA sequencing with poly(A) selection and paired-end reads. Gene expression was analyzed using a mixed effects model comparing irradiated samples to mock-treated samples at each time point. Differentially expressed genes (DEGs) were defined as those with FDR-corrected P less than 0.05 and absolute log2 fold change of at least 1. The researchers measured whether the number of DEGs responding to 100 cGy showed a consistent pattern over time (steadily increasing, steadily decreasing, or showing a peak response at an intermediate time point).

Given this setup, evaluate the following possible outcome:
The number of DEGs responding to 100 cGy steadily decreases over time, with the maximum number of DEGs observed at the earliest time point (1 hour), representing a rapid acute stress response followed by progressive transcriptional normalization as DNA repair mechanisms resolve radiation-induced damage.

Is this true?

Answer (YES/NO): NO